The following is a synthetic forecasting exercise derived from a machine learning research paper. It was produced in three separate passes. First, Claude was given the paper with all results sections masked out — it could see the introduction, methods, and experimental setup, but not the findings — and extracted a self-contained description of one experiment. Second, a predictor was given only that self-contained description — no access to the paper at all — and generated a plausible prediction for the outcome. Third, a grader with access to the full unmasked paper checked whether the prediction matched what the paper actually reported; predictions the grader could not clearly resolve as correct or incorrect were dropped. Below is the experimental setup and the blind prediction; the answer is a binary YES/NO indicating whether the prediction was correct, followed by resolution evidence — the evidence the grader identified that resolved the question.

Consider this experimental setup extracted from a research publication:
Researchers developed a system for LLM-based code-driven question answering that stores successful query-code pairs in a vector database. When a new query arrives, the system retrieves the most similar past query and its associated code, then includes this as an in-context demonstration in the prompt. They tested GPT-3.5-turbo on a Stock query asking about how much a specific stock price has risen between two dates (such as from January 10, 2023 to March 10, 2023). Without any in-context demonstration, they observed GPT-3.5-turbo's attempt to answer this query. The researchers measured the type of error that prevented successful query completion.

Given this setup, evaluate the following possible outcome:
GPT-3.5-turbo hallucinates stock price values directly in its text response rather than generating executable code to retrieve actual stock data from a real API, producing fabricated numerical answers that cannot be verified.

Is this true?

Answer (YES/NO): NO